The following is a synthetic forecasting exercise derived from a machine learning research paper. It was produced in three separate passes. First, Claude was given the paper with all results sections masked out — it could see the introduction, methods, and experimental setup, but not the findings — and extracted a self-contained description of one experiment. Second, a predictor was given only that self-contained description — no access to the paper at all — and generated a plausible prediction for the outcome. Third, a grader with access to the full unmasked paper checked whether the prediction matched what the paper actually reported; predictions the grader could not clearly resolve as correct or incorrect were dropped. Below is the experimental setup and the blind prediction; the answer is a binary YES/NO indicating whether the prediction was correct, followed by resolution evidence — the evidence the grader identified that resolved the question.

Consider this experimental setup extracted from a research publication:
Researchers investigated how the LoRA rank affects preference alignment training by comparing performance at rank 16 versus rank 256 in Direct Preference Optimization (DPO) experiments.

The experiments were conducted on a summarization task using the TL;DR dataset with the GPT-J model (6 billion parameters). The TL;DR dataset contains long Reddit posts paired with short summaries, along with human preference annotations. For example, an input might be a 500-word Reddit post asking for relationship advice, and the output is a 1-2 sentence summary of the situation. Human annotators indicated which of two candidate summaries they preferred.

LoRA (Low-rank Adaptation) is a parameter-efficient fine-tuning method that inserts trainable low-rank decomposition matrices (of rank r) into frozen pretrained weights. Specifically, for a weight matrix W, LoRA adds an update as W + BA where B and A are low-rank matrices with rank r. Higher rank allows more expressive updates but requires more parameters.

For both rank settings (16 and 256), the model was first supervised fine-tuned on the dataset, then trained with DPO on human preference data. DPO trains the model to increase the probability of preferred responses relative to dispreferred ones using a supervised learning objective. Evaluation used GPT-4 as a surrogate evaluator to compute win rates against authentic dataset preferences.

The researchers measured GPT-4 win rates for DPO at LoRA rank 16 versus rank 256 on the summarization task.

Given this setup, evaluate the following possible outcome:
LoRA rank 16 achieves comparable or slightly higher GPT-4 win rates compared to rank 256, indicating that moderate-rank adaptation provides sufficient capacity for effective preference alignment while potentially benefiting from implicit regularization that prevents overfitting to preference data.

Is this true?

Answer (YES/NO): NO